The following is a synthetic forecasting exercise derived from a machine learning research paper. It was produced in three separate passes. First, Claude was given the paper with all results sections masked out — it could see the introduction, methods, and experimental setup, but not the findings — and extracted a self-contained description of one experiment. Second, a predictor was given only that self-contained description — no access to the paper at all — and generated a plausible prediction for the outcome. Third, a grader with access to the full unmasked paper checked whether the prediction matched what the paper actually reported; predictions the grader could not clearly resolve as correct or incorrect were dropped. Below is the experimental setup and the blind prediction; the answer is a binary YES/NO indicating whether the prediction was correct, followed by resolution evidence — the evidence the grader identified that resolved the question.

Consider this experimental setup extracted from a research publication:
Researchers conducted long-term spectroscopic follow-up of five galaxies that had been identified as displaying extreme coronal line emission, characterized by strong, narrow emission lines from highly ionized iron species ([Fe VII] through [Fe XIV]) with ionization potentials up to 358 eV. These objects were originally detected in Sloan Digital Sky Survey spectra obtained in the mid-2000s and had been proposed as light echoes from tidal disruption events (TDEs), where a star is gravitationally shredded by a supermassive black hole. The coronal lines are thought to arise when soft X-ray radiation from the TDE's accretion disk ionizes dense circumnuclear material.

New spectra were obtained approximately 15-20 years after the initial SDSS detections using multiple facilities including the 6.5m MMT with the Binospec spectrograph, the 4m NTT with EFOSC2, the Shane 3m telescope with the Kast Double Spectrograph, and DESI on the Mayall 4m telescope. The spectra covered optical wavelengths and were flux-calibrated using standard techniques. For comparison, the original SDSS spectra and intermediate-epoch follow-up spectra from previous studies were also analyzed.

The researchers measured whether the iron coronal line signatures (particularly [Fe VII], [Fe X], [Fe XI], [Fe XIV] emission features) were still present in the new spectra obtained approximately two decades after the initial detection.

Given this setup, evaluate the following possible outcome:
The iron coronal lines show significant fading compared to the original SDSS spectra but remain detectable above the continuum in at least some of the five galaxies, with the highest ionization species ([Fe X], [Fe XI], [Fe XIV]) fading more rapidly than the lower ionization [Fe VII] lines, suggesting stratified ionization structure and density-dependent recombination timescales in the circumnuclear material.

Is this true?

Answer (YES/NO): YES